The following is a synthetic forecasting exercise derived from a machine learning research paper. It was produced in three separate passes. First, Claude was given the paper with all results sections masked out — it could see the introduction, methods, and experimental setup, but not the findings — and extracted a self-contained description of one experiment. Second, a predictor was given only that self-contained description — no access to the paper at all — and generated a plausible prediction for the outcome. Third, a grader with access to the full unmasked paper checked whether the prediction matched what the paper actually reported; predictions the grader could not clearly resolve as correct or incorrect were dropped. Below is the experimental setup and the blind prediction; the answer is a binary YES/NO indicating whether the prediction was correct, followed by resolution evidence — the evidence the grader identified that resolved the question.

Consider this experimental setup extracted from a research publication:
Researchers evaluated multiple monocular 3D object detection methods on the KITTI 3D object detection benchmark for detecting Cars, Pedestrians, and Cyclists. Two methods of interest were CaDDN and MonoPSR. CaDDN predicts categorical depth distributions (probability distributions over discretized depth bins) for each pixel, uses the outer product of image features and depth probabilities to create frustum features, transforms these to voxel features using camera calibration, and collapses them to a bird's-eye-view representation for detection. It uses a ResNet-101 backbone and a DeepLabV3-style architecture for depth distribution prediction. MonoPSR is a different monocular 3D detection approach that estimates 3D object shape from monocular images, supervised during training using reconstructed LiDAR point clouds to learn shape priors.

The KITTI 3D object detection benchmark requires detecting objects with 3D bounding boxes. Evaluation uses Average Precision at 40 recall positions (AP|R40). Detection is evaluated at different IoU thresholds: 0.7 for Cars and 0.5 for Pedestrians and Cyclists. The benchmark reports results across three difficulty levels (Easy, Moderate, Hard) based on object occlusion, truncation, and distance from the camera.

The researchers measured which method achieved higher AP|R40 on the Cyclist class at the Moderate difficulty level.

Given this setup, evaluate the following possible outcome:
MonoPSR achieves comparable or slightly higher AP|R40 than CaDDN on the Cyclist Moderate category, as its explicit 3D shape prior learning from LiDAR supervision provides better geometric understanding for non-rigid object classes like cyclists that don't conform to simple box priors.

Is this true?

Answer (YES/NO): YES